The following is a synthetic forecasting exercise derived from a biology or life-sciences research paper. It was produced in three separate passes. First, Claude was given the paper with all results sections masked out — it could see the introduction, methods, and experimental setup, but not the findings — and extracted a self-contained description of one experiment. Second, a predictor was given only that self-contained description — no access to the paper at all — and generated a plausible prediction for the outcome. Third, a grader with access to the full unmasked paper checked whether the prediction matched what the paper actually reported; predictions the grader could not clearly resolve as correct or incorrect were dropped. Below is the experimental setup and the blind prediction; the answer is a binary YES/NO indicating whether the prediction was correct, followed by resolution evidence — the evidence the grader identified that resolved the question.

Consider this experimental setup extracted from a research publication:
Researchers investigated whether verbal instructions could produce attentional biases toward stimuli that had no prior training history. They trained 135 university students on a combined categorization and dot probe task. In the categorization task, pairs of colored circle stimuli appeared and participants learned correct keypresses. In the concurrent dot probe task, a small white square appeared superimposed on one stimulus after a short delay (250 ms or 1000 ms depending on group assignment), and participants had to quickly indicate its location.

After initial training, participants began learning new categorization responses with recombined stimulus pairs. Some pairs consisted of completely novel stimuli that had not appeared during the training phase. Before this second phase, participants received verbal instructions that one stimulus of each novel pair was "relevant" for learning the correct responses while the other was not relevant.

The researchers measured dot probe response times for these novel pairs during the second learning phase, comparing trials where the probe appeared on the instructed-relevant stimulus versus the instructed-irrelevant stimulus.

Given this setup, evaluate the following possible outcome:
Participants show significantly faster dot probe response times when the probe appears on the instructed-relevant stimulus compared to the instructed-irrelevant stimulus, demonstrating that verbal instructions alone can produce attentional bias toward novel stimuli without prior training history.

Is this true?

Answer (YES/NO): YES